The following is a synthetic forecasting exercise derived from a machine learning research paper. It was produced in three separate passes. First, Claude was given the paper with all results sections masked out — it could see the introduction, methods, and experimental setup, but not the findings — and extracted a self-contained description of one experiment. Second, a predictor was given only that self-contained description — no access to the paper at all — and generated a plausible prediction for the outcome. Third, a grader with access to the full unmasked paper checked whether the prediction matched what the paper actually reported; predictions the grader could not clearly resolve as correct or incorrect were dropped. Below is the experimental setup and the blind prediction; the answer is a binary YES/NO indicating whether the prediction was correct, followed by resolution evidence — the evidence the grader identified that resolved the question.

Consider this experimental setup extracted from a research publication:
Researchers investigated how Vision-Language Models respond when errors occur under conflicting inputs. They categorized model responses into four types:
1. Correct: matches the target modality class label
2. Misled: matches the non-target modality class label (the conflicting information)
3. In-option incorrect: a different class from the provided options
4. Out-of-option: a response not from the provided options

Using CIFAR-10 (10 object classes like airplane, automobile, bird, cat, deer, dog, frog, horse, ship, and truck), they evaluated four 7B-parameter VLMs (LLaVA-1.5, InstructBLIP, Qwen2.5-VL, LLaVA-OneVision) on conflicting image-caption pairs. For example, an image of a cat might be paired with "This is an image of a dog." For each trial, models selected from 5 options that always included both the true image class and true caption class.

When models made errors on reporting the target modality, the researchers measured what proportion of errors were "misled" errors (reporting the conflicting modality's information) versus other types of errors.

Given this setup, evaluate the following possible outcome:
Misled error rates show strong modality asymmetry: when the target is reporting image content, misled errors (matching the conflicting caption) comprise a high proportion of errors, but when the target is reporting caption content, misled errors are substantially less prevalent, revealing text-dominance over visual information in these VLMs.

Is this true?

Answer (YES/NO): NO